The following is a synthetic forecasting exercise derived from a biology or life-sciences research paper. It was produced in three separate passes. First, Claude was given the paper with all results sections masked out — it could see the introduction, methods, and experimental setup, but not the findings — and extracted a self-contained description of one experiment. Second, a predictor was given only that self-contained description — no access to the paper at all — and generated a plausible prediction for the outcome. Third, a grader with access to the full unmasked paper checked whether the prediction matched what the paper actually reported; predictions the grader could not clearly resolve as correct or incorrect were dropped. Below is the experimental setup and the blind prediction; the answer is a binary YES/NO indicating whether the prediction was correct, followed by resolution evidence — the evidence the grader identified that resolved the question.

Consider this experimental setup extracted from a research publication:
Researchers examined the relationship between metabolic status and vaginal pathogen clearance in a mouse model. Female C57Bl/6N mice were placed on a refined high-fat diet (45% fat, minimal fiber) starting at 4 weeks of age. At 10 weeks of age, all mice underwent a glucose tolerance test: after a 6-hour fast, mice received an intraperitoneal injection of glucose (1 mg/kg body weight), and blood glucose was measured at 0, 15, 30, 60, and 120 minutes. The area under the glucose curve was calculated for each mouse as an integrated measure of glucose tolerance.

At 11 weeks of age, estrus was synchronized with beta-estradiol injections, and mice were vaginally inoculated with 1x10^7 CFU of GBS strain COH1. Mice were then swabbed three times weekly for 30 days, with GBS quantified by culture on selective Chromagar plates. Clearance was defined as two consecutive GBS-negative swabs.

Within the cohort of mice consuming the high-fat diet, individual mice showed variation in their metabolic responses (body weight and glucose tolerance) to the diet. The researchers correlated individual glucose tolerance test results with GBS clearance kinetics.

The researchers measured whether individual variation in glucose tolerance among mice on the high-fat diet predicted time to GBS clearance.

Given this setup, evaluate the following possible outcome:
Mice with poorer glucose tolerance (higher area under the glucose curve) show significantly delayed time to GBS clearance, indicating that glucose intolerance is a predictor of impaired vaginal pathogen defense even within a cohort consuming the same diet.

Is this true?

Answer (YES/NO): NO